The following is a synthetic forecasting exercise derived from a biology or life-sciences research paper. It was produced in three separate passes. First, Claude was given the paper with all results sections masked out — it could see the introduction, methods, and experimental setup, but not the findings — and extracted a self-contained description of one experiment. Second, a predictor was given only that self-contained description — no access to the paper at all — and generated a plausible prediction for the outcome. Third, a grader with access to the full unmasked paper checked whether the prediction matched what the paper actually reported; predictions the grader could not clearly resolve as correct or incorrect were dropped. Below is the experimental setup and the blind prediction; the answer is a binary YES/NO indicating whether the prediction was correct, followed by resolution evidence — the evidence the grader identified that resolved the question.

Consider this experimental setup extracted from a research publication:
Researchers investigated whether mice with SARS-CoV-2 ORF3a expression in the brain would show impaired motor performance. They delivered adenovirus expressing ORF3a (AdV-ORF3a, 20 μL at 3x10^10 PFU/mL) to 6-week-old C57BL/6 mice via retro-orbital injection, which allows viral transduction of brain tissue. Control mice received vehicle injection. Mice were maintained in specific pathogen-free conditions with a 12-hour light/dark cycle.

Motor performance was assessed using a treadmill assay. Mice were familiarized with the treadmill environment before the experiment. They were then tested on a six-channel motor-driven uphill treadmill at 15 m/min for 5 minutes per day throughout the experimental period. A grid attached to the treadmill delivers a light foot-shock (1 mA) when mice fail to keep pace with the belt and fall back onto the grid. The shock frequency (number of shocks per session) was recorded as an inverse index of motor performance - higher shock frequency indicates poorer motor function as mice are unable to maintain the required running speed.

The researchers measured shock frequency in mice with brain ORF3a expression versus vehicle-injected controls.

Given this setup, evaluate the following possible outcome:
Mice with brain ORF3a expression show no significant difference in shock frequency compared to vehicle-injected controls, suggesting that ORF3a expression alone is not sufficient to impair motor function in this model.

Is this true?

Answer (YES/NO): NO